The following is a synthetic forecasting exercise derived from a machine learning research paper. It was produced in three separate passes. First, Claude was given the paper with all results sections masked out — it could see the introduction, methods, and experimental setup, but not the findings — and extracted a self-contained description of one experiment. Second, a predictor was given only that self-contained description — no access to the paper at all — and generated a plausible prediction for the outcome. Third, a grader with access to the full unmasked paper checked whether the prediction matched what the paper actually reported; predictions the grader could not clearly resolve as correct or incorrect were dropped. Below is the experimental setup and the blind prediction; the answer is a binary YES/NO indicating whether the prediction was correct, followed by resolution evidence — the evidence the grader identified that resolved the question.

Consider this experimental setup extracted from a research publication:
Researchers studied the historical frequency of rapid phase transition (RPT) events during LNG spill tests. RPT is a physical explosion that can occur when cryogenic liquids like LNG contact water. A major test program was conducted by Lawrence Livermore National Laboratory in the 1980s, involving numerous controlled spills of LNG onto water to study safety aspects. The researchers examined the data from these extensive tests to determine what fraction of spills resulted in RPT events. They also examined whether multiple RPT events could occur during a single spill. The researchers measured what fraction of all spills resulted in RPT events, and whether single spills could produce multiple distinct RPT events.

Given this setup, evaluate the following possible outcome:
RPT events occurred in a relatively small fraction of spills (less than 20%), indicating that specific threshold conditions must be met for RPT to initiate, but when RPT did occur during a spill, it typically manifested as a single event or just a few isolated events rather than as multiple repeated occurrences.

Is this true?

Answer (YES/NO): NO